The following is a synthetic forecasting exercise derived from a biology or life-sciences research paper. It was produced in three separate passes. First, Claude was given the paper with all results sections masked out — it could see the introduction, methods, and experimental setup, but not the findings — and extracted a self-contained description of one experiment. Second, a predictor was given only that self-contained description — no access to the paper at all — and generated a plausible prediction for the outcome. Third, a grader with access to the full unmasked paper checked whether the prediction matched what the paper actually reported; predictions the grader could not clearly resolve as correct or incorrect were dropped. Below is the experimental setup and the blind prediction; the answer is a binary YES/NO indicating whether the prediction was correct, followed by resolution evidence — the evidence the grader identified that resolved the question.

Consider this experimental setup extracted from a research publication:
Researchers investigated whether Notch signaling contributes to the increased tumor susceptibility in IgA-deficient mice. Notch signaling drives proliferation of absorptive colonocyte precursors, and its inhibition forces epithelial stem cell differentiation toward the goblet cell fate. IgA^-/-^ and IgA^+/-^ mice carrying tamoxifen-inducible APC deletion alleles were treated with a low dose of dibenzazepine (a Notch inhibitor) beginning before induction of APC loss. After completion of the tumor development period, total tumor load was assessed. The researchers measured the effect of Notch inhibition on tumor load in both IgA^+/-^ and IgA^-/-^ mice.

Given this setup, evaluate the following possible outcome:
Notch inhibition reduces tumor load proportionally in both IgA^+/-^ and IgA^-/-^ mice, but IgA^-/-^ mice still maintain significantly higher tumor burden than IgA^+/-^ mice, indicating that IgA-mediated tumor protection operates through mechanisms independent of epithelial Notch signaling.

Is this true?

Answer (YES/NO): NO